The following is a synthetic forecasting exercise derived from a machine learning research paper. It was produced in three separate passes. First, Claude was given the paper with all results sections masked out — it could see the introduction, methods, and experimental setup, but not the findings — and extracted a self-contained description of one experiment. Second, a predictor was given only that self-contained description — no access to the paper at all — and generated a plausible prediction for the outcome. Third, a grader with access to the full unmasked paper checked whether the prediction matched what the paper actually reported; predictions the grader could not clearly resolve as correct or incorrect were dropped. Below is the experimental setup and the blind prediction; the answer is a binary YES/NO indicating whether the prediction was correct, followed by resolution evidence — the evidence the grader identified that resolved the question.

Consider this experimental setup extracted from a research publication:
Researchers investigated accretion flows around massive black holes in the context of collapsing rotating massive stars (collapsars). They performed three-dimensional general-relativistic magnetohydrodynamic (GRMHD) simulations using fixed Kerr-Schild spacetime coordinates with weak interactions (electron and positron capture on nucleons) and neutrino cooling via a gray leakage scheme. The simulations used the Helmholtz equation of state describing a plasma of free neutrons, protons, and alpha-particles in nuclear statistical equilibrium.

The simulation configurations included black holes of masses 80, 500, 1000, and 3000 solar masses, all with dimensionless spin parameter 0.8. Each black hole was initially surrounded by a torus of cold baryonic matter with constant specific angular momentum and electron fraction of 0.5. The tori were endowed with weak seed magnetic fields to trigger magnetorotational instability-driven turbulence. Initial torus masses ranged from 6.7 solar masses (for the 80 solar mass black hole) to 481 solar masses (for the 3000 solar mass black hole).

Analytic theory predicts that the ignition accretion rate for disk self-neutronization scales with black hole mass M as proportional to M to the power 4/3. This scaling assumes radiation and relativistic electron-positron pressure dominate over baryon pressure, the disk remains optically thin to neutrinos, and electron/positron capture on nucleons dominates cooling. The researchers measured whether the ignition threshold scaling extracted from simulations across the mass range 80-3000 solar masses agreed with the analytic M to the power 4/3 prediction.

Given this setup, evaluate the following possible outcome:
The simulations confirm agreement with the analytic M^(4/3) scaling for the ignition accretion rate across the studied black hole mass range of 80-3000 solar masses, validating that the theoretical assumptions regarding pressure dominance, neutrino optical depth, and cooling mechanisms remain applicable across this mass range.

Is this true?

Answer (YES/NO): NO